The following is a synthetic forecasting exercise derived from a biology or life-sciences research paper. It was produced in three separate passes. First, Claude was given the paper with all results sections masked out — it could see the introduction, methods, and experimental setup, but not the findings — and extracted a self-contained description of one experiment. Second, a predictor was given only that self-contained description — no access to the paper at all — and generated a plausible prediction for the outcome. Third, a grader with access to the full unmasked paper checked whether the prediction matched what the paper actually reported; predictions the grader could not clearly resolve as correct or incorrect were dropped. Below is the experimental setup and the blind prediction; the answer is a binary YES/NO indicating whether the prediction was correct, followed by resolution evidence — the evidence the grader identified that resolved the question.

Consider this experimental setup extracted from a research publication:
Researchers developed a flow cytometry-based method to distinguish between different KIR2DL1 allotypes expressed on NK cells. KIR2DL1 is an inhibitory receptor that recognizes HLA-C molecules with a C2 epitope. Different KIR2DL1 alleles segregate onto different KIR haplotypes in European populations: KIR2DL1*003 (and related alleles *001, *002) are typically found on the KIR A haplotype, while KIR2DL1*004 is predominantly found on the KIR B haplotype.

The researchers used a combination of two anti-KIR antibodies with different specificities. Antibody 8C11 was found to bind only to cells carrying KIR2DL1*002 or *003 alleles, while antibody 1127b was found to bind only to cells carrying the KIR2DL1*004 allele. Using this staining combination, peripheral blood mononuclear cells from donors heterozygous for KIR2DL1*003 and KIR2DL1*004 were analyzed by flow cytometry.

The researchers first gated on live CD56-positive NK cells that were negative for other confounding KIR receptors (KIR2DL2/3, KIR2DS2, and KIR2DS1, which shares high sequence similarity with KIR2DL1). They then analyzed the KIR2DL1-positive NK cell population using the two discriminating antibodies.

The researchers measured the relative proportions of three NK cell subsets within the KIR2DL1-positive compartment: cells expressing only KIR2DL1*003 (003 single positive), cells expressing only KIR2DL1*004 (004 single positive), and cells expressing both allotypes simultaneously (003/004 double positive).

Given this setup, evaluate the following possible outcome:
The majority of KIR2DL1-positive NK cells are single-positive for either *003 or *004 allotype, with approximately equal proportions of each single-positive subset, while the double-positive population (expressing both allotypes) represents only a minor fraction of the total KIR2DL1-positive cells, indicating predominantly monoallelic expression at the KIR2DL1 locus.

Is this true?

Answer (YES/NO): NO